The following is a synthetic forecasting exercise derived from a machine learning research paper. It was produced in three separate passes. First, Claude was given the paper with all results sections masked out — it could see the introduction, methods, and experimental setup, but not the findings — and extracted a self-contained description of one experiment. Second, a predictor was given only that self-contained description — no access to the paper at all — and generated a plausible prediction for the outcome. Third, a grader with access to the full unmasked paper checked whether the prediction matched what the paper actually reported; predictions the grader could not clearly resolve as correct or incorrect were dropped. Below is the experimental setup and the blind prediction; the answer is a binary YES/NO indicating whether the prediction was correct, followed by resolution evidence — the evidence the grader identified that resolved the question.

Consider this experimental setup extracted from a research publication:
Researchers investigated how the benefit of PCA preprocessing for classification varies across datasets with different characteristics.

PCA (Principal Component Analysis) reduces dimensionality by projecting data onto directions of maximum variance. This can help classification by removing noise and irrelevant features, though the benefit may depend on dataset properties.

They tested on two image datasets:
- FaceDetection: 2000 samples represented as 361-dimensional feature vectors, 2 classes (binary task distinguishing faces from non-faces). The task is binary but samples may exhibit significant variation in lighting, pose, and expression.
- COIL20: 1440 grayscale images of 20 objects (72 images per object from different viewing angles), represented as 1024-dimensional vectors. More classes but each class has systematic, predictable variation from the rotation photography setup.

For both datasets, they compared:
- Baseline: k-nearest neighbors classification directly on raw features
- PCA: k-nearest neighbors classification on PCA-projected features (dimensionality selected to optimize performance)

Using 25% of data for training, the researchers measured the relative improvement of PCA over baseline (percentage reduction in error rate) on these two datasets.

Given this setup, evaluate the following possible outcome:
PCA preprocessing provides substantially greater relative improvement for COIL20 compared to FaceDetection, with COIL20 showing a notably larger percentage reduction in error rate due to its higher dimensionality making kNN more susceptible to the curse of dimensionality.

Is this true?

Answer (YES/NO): NO